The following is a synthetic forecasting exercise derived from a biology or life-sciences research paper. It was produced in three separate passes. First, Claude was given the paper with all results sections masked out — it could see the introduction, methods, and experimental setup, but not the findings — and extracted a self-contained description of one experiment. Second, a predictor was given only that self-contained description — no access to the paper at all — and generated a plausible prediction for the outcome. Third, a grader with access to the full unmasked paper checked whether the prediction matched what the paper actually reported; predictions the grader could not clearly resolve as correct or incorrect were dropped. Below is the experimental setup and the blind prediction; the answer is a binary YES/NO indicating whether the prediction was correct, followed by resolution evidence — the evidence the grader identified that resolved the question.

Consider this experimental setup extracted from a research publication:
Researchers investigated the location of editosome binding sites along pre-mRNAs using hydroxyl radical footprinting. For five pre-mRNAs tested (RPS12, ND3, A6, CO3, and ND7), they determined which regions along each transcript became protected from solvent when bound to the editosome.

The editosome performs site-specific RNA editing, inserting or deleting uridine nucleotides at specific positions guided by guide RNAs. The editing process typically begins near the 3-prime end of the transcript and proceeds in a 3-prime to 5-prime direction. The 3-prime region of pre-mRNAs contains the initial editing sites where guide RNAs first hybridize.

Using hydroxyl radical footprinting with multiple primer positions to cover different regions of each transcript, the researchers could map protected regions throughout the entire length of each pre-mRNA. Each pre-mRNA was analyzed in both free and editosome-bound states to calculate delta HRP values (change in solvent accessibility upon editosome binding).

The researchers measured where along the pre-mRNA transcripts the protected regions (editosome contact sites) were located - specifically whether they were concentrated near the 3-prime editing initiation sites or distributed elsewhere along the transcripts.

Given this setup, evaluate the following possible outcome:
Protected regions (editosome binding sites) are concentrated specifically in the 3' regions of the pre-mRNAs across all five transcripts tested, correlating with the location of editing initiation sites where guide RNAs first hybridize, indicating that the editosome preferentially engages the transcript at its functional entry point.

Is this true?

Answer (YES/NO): NO